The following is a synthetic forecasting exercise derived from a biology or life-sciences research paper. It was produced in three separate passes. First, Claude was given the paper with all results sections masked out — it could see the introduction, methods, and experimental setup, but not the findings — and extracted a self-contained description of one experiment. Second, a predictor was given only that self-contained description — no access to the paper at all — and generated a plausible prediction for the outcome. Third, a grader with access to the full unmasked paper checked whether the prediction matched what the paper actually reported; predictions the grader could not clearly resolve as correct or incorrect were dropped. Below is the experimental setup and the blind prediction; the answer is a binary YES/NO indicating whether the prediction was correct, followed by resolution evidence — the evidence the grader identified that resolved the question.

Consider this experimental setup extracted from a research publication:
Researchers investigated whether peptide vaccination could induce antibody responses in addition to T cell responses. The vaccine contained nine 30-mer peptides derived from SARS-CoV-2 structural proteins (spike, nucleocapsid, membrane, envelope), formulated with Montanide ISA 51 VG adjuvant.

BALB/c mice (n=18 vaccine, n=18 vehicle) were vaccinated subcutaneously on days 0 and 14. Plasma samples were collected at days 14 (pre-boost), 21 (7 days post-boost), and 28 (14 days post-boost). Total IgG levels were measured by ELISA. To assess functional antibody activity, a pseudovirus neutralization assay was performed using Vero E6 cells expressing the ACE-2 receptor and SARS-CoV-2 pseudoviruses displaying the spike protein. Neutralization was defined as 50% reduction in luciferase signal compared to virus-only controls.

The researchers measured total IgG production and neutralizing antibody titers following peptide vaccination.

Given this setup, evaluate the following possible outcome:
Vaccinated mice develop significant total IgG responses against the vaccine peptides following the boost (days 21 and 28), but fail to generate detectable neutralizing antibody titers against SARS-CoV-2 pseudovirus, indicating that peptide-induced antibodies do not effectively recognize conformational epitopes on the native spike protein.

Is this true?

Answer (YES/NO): YES